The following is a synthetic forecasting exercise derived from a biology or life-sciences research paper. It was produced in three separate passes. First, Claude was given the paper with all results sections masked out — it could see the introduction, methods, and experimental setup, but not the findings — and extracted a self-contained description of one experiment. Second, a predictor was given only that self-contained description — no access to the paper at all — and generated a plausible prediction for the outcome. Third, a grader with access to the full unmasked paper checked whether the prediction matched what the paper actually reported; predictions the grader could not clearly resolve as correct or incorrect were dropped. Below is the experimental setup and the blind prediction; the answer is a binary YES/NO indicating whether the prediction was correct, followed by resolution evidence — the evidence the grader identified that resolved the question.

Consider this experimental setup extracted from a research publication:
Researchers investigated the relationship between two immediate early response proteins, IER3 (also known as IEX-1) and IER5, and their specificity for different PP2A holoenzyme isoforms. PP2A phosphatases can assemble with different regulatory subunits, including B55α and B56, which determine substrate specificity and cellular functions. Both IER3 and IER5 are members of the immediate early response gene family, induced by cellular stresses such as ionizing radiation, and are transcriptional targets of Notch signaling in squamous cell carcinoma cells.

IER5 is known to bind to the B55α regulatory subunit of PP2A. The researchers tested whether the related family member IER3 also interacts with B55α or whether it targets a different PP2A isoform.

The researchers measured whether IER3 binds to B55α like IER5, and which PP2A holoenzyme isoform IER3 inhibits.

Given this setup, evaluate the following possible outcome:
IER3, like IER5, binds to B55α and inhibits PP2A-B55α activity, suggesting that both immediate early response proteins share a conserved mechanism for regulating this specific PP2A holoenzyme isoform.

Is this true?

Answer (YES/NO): NO